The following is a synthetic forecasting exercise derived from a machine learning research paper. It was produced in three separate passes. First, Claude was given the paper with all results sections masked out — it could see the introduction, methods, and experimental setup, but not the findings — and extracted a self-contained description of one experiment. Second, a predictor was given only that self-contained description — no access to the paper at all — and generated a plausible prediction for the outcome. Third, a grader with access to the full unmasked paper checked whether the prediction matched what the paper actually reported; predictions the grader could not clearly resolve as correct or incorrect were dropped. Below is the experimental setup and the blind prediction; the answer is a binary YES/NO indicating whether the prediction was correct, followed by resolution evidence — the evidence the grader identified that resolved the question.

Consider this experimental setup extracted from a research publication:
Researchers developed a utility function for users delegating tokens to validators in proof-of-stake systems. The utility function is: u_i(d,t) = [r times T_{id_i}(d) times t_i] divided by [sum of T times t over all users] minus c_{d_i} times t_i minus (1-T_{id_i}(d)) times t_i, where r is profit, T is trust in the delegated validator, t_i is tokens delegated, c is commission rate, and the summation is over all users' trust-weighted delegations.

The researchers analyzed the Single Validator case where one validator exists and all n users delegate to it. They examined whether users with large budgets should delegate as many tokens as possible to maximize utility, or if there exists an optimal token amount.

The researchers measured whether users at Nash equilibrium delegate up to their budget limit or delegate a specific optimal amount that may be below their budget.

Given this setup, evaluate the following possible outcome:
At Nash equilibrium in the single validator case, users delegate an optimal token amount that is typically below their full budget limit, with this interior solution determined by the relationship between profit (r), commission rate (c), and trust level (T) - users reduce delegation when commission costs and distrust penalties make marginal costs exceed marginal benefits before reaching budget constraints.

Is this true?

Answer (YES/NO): YES